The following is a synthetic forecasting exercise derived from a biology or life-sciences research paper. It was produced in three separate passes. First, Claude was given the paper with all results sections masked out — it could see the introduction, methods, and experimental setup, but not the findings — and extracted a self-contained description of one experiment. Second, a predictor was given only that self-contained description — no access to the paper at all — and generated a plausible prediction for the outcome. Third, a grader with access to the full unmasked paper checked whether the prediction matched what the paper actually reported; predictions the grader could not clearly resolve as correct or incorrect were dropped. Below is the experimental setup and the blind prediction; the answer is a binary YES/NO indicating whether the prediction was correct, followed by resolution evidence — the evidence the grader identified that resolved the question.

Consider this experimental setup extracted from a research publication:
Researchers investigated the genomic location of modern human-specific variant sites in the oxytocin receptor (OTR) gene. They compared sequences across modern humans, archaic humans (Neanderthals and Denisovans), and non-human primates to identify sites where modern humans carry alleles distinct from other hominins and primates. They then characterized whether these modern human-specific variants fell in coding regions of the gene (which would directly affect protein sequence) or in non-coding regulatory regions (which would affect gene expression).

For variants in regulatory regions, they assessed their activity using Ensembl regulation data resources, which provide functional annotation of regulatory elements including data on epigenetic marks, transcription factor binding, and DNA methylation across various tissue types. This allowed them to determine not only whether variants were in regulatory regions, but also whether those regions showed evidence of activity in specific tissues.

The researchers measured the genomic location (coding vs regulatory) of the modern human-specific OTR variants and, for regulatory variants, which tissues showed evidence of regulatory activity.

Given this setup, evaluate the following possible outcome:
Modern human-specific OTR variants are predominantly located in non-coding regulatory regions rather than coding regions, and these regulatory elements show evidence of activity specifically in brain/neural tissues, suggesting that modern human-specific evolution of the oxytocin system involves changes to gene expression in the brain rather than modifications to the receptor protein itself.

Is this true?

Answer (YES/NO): YES